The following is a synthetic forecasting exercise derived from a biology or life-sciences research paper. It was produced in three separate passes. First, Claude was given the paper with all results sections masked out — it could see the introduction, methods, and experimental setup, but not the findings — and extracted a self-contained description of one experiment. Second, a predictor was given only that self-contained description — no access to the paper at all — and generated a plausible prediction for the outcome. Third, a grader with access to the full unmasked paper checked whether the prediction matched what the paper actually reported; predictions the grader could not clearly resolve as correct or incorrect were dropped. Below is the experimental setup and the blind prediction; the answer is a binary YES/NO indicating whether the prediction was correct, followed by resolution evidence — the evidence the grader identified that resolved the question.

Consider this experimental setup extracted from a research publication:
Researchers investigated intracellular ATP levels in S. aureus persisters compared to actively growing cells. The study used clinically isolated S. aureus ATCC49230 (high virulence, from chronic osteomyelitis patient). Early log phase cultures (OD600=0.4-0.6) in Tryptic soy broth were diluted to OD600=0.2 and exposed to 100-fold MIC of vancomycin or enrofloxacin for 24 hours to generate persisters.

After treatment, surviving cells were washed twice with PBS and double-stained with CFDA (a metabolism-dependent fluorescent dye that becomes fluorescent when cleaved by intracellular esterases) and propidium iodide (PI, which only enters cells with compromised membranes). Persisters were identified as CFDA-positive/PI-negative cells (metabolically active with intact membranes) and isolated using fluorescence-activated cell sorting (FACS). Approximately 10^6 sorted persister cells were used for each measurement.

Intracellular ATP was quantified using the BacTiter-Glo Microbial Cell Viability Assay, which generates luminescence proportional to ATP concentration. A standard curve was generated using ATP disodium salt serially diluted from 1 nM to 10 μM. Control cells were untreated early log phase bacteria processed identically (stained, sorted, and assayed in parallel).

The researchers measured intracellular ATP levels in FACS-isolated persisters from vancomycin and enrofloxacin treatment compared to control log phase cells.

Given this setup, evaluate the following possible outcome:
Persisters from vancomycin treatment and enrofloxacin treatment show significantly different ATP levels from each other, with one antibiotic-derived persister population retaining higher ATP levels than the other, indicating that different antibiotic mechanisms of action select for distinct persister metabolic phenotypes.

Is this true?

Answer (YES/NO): YES